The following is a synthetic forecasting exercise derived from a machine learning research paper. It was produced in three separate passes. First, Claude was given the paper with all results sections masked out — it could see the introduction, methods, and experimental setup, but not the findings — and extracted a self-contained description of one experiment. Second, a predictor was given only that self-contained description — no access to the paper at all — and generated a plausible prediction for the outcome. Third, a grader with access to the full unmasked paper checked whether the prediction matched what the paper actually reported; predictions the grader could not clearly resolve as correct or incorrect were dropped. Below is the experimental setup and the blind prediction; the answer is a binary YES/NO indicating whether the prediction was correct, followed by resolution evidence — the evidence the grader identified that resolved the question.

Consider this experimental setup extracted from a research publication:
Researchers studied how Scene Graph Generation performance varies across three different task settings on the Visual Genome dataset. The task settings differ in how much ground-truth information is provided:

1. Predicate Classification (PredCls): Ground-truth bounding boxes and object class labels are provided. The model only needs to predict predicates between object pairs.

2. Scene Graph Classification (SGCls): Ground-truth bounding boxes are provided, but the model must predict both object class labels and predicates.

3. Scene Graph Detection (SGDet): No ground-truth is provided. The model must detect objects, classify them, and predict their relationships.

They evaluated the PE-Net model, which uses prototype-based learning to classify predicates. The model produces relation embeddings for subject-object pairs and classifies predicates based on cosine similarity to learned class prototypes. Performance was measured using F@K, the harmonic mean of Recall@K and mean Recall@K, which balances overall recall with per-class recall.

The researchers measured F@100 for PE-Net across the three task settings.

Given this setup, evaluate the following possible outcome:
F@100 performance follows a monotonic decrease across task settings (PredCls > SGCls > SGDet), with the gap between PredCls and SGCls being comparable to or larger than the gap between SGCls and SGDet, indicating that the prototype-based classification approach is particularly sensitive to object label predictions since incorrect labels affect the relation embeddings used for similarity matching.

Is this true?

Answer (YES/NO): YES